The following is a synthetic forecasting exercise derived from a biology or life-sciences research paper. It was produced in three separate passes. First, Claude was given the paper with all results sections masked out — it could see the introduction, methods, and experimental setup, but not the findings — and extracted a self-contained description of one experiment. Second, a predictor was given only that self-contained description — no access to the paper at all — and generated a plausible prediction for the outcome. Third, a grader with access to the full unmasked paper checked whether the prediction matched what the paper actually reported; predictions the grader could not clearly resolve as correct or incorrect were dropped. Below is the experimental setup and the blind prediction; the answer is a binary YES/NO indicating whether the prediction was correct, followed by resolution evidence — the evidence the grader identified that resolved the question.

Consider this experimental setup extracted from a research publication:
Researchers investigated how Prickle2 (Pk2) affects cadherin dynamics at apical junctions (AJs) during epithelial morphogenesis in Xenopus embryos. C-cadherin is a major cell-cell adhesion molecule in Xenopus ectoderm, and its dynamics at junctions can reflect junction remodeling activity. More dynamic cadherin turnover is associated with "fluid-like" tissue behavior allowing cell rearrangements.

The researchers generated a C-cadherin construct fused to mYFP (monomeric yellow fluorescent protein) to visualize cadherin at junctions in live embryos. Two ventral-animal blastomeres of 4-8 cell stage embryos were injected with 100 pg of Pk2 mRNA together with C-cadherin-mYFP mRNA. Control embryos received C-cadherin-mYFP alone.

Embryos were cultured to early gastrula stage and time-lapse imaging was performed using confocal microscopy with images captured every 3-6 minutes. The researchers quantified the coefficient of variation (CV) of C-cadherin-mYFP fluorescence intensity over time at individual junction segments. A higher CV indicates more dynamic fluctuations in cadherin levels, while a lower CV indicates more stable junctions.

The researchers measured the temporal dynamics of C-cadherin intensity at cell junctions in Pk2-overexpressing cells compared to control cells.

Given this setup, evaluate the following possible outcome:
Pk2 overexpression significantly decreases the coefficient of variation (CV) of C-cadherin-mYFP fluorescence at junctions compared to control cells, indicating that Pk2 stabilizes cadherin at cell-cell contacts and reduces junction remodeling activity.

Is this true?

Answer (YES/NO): NO